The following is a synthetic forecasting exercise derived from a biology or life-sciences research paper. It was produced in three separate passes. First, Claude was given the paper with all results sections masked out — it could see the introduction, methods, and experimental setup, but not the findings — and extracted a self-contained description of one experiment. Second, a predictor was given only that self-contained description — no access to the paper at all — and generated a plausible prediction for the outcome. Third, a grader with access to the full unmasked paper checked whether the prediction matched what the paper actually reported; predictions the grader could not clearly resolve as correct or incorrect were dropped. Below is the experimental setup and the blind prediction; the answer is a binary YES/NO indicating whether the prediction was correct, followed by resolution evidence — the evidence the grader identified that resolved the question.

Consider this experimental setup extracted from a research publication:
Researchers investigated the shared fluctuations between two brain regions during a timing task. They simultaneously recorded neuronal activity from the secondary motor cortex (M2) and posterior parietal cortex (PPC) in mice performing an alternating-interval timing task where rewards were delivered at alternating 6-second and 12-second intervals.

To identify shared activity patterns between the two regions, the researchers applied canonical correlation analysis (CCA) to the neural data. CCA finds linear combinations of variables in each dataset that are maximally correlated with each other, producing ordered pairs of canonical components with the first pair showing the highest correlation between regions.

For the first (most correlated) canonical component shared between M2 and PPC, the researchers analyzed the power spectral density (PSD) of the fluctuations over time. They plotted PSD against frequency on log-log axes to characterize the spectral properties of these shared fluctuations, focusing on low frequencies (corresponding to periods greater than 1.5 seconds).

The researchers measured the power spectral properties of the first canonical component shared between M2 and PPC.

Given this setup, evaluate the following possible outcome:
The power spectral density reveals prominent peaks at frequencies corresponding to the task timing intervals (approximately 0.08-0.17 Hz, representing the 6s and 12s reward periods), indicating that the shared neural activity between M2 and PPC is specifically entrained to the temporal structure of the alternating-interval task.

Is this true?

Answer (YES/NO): NO